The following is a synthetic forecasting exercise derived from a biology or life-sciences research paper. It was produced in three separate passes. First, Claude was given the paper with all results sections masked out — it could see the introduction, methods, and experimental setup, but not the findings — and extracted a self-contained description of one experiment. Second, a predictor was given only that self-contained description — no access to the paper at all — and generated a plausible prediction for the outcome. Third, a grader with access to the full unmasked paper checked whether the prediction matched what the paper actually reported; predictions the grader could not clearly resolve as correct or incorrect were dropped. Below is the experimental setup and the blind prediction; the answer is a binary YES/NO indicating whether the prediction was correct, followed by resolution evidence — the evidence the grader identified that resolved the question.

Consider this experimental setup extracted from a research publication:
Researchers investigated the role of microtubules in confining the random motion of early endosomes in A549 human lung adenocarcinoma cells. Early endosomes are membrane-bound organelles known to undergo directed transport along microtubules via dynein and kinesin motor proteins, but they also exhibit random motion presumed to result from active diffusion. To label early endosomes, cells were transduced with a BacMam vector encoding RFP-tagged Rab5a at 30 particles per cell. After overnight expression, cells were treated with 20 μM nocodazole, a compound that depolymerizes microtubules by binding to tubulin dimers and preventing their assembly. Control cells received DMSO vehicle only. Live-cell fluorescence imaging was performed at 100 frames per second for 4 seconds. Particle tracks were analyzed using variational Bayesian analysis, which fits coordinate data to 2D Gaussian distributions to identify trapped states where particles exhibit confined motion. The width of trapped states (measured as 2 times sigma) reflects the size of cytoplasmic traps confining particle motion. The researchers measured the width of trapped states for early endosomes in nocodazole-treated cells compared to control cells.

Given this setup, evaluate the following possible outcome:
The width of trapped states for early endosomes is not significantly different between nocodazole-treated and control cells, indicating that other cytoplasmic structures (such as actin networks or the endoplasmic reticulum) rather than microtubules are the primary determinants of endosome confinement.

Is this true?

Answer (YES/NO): YES